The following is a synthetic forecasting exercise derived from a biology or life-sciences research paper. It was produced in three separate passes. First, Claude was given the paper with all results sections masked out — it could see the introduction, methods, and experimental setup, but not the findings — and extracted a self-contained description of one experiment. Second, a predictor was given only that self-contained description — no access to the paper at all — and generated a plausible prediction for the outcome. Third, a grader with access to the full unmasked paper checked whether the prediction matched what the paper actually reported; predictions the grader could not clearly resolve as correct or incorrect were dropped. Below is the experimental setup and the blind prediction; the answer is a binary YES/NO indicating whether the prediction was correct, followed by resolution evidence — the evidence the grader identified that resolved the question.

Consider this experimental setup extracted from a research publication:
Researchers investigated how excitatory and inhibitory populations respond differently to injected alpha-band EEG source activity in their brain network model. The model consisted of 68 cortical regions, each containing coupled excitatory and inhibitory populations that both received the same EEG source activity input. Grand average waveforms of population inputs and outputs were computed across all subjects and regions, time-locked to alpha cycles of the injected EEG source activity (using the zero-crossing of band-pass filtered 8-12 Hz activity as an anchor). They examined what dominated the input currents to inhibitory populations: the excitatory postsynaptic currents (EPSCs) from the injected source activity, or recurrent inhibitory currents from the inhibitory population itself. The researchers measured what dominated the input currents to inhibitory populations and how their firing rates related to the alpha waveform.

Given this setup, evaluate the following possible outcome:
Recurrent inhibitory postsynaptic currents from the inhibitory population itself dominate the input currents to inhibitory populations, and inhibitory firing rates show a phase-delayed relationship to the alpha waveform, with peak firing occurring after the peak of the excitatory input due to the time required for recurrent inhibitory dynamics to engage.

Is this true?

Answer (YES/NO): NO